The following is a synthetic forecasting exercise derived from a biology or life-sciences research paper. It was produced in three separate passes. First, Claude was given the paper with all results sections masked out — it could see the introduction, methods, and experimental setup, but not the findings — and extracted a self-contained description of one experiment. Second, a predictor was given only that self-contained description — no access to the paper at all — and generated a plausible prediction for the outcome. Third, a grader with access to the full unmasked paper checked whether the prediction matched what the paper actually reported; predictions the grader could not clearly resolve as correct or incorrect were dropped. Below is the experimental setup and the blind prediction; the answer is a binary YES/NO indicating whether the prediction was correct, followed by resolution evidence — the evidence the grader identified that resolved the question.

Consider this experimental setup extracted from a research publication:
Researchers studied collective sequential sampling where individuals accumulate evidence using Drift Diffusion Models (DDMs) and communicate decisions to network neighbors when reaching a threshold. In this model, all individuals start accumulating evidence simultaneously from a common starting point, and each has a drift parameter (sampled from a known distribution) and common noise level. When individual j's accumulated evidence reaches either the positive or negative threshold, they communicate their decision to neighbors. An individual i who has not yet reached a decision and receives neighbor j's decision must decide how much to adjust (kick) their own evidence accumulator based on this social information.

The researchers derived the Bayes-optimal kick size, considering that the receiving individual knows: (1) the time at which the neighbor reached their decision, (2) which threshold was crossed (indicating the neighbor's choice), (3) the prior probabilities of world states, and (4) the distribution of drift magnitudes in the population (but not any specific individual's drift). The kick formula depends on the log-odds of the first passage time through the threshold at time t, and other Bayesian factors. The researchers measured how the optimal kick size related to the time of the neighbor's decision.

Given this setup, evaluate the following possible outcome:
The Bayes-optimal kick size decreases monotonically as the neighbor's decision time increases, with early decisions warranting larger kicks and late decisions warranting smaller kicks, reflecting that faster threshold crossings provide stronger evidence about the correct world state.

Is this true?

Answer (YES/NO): YES